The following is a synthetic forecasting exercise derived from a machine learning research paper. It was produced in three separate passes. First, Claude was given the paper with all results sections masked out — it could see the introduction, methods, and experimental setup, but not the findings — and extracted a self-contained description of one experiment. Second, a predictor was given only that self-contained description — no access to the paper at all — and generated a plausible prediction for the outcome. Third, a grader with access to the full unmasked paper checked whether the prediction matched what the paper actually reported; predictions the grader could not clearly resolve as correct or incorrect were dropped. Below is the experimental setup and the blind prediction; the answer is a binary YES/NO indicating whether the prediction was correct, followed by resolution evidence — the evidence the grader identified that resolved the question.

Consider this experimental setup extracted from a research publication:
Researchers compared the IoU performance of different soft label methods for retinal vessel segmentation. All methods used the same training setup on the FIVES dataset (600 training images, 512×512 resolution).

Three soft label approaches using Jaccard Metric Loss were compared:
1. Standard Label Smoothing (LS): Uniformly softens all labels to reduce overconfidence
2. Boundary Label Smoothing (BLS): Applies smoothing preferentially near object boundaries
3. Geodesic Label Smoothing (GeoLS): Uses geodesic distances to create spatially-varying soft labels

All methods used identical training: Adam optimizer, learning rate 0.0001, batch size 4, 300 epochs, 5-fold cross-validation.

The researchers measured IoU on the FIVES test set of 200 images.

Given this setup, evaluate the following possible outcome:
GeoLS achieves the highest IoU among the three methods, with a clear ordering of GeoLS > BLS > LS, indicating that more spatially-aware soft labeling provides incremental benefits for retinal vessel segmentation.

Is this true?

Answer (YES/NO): NO